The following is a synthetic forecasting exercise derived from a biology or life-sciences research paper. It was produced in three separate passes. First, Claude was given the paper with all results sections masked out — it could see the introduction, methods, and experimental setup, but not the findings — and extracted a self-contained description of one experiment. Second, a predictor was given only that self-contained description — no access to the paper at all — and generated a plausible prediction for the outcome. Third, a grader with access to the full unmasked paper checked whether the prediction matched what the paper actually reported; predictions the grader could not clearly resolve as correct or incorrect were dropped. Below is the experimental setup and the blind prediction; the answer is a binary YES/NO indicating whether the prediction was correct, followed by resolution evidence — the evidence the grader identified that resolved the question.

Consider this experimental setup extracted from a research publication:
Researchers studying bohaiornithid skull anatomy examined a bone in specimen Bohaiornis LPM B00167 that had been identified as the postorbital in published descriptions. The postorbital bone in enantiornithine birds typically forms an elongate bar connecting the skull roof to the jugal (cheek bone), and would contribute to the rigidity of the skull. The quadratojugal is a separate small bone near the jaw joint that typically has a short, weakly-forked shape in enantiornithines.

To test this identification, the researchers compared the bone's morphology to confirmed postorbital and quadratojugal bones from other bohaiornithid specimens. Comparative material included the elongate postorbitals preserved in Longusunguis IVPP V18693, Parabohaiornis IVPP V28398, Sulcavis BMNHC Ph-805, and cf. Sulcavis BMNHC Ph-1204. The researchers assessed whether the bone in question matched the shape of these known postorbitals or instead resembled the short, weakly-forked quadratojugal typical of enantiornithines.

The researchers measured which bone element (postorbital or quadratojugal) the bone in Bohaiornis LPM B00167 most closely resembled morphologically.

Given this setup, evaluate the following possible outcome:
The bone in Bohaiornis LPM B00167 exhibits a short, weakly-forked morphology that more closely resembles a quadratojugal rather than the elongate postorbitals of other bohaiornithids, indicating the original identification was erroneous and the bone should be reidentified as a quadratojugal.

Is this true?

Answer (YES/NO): YES